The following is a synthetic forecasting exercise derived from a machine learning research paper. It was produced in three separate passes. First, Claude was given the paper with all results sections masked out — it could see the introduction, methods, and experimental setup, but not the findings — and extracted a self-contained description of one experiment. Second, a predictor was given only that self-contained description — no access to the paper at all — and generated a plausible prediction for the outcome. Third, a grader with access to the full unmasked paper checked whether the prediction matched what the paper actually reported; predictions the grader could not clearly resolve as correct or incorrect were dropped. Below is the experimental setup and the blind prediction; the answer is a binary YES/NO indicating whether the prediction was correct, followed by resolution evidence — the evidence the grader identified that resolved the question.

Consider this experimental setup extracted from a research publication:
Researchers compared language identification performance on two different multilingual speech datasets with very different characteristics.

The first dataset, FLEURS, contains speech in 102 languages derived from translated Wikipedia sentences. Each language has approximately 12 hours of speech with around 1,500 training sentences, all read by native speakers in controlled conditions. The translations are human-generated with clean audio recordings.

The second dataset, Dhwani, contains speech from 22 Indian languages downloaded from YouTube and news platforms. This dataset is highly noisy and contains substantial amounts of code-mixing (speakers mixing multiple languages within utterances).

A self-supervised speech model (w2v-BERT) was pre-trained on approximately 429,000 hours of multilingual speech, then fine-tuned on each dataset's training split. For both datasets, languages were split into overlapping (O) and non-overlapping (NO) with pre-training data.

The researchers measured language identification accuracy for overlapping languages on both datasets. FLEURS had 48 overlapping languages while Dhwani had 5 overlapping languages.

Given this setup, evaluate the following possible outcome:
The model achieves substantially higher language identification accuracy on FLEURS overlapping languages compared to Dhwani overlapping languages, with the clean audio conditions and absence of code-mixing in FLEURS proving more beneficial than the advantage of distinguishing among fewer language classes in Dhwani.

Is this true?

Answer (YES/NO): YES